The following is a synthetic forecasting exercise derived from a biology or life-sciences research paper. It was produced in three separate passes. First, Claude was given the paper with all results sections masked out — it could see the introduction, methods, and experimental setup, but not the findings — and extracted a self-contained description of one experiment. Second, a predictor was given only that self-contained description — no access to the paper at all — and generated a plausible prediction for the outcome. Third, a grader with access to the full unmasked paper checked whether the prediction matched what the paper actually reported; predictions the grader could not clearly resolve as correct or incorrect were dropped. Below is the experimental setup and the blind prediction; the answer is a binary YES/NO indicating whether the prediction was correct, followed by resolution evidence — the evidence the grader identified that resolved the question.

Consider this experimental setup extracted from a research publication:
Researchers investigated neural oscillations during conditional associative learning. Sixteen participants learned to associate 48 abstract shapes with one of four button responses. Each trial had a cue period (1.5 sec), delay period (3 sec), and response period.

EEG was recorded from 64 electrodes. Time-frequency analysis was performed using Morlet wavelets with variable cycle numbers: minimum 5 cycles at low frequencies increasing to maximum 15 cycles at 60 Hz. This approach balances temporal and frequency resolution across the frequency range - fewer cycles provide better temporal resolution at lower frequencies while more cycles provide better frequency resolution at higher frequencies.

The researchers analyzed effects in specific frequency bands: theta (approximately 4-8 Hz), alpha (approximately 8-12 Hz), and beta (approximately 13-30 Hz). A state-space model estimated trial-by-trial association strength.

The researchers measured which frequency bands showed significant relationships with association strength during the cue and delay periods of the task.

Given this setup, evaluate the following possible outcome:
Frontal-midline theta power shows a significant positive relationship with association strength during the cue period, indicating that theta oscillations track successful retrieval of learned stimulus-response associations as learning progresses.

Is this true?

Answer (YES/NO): NO